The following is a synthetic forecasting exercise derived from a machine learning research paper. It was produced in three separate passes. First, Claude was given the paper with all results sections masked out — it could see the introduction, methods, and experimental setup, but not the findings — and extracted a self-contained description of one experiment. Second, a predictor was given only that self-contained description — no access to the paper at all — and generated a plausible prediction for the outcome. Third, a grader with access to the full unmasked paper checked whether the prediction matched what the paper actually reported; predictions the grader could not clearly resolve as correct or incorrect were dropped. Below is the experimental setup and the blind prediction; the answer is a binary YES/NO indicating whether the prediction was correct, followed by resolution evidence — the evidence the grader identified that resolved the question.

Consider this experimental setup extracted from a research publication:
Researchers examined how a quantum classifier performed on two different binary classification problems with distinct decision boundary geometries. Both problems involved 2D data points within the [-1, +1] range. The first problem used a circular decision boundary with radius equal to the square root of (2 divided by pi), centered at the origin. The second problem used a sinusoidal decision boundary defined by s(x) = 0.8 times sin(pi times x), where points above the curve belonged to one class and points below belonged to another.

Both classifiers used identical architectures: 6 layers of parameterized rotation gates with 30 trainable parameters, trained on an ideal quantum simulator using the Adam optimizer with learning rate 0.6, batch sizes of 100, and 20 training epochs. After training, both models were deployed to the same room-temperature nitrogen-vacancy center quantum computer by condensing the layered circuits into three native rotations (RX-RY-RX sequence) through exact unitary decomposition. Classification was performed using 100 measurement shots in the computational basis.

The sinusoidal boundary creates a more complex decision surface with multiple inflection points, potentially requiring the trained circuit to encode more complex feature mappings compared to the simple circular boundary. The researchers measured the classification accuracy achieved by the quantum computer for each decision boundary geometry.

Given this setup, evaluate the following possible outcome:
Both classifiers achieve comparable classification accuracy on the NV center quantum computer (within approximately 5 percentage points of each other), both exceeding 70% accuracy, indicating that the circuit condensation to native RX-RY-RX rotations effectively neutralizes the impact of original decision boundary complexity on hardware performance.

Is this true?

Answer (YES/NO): YES